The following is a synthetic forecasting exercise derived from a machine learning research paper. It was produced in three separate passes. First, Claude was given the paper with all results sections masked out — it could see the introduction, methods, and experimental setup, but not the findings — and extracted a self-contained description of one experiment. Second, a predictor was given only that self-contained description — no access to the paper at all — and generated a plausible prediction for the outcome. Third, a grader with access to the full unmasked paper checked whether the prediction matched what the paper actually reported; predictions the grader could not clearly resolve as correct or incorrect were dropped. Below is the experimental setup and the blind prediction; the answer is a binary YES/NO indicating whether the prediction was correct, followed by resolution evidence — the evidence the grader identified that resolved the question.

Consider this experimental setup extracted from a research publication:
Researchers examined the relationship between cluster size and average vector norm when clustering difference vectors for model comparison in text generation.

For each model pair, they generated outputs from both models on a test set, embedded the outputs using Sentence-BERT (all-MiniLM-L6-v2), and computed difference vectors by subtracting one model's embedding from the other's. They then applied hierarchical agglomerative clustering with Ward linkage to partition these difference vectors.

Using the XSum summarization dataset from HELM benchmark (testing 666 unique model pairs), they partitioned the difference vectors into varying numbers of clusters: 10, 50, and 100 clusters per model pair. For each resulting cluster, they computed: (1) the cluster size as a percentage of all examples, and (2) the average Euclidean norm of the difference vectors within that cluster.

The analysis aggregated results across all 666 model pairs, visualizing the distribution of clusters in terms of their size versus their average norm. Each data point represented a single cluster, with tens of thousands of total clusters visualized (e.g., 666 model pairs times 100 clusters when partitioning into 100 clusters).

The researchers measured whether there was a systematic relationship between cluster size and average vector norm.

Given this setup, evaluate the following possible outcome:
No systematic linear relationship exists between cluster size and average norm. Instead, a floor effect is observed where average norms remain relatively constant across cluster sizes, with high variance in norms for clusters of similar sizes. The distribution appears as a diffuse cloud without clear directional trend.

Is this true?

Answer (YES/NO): NO